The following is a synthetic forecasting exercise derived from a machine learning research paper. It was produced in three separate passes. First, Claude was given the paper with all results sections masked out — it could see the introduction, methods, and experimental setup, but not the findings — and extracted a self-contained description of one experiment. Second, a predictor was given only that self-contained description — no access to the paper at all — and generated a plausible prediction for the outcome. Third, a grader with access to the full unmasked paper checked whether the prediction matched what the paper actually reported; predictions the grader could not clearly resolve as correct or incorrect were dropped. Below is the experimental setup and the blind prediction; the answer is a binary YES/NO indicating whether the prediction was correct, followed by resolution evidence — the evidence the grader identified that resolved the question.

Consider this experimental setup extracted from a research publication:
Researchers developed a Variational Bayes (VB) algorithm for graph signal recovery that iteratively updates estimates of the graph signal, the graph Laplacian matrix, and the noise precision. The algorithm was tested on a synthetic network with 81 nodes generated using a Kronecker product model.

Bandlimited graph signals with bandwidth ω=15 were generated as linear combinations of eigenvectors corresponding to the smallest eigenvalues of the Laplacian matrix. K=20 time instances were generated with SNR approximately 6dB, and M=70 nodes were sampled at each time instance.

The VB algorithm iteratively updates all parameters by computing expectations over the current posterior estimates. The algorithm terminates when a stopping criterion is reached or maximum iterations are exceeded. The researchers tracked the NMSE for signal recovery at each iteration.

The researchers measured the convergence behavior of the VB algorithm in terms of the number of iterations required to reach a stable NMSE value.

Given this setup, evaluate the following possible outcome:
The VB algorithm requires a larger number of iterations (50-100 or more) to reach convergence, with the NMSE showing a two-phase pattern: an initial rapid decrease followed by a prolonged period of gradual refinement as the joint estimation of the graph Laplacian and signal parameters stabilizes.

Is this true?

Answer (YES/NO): NO